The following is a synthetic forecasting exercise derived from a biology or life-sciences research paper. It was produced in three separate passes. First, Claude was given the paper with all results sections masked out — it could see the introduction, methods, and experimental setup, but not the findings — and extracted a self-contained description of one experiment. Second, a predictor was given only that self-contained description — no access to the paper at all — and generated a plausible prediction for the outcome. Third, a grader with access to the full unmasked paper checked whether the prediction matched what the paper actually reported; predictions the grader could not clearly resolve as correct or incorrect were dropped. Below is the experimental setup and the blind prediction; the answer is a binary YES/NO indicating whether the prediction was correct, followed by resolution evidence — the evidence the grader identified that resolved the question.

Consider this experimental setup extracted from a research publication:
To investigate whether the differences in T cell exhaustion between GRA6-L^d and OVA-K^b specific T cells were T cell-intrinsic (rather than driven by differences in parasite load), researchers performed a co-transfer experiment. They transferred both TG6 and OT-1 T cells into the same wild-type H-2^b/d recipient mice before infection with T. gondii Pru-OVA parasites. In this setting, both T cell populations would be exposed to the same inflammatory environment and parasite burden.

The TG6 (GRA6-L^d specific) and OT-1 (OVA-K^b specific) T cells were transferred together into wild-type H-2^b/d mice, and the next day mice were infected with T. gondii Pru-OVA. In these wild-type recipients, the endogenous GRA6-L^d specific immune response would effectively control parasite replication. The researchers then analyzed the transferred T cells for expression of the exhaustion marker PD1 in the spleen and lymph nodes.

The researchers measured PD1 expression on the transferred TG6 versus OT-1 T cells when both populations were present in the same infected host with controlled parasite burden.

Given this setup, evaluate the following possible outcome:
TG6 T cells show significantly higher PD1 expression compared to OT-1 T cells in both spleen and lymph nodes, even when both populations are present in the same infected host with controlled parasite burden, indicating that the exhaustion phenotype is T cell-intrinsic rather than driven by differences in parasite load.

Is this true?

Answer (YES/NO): NO